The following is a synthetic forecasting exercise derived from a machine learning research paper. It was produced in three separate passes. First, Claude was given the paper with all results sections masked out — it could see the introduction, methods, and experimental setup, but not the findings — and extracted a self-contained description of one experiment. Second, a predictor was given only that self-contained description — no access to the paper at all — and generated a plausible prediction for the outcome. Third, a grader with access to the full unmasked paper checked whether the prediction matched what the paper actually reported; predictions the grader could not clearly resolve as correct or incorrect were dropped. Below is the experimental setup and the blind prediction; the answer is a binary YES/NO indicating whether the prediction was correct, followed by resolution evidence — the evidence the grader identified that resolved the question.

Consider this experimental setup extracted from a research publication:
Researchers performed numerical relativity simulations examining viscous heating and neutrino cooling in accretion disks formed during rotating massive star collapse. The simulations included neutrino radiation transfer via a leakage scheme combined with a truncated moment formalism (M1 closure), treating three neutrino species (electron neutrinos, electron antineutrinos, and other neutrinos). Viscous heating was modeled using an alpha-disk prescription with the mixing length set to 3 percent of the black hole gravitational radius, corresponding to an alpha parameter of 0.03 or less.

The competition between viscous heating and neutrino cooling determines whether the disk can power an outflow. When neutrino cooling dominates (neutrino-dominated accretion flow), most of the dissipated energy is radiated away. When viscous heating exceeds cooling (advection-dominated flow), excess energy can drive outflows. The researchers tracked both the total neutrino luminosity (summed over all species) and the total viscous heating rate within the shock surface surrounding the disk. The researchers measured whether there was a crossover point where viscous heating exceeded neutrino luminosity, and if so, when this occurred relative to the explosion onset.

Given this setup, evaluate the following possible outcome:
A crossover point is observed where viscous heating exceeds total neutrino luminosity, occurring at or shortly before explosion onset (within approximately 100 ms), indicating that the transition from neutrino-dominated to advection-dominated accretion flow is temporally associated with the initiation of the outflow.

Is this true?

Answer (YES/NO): NO